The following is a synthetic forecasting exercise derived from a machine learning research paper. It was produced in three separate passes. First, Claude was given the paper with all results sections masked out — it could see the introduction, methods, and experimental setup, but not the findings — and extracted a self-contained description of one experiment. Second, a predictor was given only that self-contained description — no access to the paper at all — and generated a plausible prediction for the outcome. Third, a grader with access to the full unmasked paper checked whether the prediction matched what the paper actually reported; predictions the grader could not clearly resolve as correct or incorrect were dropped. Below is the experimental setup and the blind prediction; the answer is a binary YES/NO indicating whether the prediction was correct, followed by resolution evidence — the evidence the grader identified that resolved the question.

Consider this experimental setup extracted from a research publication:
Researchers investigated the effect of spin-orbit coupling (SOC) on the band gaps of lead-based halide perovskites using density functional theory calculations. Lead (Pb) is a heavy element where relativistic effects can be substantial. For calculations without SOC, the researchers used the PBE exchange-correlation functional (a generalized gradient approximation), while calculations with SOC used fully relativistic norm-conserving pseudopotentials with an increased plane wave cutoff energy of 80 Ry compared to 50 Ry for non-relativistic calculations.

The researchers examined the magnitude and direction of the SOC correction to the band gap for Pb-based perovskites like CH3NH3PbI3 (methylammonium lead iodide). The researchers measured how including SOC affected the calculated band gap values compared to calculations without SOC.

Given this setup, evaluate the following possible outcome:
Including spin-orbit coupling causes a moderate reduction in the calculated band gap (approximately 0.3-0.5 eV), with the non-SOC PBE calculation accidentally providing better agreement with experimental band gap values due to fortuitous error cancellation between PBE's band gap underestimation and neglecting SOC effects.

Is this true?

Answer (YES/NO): NO